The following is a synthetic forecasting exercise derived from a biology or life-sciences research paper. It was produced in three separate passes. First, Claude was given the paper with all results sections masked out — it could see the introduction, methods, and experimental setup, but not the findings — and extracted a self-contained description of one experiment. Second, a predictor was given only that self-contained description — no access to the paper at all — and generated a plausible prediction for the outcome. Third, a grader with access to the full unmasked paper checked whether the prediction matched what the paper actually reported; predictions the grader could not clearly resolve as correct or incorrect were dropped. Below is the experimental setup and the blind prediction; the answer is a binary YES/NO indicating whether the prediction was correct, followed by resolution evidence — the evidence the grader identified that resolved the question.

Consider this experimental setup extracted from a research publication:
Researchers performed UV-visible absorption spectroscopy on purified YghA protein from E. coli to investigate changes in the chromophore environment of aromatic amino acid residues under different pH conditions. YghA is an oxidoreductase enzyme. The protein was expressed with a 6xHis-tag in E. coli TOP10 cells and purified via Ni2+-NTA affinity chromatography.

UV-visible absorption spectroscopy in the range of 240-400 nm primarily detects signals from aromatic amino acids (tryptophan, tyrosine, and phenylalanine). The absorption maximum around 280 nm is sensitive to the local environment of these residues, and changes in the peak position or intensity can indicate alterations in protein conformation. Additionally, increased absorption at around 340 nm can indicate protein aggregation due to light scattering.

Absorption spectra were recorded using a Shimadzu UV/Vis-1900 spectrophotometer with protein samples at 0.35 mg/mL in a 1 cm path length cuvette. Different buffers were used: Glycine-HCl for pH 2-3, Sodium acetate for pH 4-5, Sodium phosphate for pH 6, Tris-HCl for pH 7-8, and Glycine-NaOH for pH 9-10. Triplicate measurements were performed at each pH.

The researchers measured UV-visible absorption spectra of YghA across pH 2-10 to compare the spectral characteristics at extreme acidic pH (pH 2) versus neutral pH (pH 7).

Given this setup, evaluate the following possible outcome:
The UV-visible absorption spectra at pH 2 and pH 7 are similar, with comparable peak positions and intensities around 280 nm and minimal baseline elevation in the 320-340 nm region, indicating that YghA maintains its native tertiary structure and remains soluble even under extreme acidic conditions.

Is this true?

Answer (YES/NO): NO